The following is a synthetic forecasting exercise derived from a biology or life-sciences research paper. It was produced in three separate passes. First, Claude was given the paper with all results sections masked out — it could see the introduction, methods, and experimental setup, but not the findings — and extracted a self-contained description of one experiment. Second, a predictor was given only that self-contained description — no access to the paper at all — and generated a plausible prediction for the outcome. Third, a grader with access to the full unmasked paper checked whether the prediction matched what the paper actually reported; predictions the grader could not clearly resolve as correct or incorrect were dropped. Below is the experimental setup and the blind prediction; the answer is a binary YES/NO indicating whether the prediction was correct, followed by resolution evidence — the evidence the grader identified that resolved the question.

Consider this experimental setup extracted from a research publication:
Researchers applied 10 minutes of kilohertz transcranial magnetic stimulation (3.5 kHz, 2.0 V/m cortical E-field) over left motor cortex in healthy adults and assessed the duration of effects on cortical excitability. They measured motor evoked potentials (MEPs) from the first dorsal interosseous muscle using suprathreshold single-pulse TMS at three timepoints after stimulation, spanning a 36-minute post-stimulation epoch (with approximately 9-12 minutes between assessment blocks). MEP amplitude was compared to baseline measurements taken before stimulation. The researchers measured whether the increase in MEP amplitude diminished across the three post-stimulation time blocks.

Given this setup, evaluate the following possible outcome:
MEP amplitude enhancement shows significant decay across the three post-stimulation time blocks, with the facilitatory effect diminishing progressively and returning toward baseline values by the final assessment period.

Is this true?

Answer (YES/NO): NO